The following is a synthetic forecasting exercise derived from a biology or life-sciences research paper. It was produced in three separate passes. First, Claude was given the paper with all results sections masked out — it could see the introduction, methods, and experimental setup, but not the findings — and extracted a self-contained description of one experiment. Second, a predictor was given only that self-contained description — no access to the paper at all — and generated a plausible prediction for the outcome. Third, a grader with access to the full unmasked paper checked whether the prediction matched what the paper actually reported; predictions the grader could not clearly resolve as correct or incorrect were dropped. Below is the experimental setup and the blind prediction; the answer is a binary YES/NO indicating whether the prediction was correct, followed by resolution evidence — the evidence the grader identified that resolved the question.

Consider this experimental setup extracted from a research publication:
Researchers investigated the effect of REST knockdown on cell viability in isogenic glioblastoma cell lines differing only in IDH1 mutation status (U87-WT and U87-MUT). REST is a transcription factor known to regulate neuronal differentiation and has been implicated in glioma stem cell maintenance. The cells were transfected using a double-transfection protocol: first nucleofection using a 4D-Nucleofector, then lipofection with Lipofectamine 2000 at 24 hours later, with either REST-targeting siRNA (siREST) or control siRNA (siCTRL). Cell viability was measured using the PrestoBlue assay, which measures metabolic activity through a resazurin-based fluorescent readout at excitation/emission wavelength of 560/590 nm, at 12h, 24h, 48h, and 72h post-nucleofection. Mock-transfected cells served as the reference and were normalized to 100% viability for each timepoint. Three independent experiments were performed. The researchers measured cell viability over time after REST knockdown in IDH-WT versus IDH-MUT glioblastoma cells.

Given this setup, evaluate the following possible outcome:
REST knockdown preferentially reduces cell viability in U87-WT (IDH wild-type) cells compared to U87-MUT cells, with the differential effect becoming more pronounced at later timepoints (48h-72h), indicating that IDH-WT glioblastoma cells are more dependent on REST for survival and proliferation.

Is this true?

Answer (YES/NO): NO